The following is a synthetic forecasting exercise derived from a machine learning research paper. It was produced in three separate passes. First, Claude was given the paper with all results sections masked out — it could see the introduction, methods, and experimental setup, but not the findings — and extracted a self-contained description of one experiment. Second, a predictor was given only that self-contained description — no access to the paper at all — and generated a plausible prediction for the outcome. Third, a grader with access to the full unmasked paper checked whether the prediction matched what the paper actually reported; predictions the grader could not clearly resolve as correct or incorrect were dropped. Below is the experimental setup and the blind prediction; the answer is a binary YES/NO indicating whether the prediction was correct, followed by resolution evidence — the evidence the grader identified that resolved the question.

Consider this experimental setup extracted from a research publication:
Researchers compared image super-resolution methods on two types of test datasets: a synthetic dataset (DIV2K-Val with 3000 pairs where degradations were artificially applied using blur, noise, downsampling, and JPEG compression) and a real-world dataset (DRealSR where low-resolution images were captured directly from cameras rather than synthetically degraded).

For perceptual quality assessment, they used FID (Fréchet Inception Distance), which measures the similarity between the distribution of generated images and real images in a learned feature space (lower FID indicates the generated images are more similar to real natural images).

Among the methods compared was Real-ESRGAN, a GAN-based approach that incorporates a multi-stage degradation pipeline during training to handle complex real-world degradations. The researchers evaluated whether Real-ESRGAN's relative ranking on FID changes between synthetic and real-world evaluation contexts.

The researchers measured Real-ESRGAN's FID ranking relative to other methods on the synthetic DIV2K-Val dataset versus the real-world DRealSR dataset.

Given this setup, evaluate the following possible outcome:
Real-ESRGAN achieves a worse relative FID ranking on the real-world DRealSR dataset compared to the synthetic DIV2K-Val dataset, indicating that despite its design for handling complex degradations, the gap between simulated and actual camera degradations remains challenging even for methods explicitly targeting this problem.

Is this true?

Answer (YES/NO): NO